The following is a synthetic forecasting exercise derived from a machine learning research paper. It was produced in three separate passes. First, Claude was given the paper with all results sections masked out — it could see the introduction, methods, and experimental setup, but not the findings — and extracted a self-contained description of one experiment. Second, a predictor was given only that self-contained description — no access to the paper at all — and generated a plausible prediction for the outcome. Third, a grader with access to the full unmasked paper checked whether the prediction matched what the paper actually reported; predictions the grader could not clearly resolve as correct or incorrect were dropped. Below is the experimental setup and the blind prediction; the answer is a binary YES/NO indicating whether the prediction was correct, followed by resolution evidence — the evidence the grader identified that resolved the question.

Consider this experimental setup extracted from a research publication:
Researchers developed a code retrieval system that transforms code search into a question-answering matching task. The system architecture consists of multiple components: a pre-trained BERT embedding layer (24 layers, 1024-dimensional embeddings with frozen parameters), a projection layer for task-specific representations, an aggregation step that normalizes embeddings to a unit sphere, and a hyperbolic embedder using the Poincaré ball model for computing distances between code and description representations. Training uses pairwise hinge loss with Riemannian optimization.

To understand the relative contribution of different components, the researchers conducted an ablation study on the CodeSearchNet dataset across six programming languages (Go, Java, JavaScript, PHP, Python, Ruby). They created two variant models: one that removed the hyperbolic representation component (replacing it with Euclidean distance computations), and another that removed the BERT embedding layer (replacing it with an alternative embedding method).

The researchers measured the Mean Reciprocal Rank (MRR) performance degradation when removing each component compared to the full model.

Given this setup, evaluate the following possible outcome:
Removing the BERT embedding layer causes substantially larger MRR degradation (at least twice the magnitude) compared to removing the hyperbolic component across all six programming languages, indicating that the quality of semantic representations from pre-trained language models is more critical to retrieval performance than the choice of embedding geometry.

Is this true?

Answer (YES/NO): NO